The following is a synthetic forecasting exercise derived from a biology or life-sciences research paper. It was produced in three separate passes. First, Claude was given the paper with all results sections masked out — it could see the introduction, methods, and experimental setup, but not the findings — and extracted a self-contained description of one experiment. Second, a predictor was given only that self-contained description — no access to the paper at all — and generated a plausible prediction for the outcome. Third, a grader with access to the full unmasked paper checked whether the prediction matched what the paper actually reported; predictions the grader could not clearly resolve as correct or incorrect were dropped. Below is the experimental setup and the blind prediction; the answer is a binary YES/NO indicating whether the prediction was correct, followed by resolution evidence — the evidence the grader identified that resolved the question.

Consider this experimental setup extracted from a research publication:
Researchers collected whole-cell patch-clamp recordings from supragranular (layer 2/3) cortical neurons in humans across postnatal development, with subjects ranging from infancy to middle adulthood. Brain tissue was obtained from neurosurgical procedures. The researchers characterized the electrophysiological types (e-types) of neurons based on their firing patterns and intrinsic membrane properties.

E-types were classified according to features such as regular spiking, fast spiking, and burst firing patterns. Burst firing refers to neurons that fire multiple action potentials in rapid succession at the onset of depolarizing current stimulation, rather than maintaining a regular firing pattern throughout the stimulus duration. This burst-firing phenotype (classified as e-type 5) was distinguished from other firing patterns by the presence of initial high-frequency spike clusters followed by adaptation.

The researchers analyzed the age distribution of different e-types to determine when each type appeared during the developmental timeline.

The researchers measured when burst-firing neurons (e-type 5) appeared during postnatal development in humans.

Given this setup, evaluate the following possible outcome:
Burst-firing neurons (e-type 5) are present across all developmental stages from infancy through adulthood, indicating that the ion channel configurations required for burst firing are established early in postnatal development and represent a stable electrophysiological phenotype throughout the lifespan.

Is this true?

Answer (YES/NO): NO